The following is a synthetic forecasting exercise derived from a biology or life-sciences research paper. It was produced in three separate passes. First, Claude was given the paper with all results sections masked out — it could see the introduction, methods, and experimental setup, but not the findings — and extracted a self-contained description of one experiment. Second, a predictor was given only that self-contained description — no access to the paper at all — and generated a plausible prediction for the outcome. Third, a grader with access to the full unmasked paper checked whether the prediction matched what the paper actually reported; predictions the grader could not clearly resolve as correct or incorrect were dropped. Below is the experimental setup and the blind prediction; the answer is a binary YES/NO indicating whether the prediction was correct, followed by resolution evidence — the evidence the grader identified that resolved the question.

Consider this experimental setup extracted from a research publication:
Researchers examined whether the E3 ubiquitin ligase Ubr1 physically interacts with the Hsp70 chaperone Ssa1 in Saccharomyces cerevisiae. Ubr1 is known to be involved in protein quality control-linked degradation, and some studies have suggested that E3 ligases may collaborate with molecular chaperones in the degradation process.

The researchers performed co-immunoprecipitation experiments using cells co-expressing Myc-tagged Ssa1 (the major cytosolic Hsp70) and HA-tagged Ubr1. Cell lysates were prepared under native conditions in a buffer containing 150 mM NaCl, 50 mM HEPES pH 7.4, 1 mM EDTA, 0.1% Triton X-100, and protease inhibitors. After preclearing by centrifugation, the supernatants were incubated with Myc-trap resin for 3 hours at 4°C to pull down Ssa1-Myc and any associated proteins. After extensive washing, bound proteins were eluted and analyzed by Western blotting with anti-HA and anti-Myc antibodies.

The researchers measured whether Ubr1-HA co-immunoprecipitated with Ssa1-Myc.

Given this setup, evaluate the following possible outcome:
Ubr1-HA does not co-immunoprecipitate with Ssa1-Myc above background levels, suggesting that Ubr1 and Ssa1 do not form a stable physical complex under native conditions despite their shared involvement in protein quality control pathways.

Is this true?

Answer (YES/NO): NO